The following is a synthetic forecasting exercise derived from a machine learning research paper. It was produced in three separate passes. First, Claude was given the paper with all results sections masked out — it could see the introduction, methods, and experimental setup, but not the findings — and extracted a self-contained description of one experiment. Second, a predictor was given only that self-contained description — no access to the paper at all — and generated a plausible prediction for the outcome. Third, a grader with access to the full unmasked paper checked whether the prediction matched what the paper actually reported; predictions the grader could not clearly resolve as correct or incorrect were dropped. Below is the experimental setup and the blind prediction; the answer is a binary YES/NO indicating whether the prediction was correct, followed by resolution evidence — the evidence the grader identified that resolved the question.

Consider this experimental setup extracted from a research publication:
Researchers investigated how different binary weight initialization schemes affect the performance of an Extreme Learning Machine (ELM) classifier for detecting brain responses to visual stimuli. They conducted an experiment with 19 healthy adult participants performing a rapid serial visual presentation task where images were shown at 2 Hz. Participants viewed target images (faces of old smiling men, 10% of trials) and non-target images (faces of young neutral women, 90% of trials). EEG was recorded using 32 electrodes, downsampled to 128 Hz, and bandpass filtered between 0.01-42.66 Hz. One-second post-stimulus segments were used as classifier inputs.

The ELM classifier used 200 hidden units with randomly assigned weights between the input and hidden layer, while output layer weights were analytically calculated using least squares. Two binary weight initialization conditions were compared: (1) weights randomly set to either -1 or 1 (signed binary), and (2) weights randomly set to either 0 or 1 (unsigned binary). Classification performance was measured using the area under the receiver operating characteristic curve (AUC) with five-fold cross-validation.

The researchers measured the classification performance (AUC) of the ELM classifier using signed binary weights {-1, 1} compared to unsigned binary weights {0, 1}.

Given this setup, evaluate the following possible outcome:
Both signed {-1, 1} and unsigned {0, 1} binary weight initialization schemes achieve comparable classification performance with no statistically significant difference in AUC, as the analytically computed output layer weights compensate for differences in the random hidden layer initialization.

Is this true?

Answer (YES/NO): NO